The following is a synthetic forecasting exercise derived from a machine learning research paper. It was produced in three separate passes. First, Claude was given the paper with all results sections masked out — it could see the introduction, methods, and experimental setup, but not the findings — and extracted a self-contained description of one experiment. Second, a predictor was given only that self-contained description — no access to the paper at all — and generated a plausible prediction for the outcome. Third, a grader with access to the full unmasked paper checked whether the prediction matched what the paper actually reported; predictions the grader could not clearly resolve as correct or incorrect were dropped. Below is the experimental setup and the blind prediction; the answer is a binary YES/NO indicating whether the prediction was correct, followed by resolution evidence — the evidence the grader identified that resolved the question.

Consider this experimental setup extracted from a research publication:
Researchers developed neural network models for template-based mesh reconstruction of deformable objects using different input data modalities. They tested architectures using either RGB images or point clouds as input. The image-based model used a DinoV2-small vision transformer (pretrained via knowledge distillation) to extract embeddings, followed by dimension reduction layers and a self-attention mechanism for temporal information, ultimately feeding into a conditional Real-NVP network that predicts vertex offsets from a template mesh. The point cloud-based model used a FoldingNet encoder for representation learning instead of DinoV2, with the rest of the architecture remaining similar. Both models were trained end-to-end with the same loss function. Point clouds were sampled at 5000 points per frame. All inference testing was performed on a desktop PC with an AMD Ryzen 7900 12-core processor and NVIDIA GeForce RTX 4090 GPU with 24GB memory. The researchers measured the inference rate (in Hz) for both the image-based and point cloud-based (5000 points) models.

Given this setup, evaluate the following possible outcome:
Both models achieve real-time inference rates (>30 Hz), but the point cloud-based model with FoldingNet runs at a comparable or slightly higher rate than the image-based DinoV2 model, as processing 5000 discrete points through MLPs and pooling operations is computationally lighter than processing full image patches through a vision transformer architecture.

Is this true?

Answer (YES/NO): NO